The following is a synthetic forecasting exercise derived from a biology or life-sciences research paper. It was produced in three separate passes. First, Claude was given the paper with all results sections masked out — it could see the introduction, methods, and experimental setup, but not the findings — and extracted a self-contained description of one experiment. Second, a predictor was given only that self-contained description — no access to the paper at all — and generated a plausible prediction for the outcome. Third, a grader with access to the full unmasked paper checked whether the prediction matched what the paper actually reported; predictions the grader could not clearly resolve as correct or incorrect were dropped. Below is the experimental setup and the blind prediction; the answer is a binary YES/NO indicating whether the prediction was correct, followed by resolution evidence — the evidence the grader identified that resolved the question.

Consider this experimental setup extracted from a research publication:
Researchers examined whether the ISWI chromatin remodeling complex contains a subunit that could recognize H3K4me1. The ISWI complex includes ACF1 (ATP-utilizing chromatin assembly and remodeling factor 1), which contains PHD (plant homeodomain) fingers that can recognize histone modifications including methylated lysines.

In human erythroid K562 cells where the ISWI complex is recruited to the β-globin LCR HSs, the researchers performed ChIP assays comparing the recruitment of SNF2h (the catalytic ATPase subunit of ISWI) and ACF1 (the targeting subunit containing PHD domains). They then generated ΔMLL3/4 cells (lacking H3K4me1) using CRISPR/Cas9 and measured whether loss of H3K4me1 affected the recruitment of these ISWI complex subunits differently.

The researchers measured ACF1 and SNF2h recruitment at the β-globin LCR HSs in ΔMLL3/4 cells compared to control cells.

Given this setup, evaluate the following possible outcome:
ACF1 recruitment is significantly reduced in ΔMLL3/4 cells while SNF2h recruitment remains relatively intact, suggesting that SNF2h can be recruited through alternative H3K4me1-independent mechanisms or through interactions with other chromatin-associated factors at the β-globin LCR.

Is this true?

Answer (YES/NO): NO